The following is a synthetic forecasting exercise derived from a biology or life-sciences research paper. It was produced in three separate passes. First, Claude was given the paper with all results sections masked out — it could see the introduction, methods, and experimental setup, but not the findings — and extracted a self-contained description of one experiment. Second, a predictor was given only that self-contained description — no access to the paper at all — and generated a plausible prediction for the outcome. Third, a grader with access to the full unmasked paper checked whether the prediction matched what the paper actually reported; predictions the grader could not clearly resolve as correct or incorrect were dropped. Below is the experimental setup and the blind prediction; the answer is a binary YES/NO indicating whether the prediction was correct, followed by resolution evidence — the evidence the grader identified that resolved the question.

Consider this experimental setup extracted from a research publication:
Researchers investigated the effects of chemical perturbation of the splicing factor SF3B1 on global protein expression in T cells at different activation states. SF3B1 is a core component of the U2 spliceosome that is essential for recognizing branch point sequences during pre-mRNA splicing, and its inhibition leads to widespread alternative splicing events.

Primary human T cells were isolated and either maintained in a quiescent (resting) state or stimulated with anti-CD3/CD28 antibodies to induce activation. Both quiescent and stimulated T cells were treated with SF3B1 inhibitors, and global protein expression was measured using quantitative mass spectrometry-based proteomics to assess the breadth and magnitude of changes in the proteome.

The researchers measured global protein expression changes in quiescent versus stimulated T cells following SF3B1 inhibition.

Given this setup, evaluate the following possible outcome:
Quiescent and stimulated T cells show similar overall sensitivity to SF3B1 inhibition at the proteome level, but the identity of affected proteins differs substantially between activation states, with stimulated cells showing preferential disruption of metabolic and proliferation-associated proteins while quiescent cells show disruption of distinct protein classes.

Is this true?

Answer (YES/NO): NO